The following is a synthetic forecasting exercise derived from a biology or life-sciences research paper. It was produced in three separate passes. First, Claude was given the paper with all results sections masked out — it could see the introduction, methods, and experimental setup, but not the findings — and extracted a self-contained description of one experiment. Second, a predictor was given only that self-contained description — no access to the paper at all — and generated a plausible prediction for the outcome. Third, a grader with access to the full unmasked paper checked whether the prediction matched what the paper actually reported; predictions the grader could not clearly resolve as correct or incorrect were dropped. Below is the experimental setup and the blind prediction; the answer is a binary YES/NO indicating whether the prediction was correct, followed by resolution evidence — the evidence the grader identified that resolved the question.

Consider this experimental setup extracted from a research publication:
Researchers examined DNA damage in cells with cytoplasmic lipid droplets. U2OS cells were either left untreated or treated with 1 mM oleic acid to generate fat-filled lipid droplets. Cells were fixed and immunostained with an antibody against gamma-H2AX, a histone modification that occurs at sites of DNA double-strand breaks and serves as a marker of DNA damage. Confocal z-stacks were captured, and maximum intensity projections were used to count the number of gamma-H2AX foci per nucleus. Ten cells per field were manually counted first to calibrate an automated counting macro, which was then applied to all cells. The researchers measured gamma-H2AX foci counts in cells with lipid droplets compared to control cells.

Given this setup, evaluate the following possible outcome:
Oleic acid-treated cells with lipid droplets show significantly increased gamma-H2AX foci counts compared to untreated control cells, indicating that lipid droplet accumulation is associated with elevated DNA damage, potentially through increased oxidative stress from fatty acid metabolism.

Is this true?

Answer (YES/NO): NO